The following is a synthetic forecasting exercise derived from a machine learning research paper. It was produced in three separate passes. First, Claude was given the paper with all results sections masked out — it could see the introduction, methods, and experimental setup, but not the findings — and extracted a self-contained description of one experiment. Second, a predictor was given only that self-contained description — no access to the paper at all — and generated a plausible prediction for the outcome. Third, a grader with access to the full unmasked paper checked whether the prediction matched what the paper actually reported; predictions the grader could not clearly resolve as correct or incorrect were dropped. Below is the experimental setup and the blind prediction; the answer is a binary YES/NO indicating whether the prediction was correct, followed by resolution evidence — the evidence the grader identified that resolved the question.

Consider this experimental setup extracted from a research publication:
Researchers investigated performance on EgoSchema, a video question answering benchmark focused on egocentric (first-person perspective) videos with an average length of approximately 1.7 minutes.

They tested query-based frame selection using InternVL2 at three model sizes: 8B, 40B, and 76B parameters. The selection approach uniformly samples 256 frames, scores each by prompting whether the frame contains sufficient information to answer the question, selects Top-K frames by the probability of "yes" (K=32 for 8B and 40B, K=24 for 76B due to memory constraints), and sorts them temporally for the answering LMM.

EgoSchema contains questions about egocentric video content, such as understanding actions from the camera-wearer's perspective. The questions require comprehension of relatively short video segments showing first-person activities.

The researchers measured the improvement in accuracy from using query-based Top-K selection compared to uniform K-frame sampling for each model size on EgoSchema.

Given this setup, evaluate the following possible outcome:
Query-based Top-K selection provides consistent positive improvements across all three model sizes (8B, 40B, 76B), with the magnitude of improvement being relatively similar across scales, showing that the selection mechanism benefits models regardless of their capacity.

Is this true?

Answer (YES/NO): YES